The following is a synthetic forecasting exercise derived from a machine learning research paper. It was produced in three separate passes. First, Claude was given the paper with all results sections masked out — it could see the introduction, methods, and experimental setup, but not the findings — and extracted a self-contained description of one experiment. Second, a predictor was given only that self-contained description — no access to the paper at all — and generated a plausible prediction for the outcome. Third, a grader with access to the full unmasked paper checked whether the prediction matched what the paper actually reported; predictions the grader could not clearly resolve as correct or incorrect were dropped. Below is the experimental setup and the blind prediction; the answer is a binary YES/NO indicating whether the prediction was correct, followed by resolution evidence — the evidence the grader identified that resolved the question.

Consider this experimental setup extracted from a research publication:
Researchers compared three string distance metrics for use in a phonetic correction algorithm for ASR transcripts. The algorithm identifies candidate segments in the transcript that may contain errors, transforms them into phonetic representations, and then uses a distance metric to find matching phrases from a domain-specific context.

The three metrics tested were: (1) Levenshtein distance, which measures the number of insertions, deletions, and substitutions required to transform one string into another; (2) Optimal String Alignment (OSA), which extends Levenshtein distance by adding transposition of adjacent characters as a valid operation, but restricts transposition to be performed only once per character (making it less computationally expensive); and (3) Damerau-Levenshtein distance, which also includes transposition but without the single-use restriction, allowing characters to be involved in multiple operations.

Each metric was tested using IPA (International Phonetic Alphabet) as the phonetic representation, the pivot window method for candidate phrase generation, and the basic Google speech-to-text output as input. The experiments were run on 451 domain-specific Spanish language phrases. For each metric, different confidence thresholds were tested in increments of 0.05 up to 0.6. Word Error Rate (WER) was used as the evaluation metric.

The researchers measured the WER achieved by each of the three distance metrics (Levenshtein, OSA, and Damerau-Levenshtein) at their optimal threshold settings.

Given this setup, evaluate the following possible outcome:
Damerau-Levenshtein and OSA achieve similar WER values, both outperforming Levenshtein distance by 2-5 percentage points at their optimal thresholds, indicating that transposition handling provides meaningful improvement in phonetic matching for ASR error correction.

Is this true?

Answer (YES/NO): NO